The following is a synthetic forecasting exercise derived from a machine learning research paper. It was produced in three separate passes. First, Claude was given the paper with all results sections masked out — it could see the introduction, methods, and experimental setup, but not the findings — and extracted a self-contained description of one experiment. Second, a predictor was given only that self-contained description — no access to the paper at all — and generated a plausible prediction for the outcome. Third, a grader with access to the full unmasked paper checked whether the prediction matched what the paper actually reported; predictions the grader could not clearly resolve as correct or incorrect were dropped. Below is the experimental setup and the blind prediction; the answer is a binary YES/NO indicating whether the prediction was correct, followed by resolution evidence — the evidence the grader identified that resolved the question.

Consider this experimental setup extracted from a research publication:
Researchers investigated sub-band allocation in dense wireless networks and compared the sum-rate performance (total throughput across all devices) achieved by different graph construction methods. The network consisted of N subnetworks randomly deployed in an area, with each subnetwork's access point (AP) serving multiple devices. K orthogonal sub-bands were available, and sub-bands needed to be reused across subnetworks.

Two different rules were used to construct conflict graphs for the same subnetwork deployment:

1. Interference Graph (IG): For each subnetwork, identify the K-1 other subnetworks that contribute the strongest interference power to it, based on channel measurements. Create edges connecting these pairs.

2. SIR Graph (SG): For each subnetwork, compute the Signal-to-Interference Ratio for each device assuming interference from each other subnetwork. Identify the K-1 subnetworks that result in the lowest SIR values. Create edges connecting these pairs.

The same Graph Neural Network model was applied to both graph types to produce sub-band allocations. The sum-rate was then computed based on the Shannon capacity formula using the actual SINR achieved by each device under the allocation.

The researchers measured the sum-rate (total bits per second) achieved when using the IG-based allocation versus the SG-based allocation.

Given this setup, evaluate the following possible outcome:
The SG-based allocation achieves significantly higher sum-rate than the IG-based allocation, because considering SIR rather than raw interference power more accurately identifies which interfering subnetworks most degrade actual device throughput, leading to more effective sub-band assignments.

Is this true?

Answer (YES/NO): NO